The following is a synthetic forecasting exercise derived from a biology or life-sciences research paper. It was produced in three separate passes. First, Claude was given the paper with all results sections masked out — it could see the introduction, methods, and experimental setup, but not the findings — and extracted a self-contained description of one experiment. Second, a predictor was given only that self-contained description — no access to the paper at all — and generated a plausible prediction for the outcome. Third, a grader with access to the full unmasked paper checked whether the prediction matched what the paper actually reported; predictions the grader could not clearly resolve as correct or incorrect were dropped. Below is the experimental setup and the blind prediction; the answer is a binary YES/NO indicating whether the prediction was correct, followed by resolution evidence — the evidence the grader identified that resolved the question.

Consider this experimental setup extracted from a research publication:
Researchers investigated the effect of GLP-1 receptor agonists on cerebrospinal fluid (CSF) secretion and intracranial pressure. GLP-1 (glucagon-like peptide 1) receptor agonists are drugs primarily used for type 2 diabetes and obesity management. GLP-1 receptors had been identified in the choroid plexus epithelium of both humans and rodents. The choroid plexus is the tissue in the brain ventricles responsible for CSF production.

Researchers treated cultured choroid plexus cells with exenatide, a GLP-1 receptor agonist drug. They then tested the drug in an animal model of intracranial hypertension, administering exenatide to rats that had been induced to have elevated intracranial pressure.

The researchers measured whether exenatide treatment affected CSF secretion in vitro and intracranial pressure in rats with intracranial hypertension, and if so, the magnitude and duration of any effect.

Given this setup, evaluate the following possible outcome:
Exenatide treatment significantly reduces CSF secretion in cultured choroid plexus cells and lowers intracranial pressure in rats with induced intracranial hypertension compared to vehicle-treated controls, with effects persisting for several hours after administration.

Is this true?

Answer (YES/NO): NO